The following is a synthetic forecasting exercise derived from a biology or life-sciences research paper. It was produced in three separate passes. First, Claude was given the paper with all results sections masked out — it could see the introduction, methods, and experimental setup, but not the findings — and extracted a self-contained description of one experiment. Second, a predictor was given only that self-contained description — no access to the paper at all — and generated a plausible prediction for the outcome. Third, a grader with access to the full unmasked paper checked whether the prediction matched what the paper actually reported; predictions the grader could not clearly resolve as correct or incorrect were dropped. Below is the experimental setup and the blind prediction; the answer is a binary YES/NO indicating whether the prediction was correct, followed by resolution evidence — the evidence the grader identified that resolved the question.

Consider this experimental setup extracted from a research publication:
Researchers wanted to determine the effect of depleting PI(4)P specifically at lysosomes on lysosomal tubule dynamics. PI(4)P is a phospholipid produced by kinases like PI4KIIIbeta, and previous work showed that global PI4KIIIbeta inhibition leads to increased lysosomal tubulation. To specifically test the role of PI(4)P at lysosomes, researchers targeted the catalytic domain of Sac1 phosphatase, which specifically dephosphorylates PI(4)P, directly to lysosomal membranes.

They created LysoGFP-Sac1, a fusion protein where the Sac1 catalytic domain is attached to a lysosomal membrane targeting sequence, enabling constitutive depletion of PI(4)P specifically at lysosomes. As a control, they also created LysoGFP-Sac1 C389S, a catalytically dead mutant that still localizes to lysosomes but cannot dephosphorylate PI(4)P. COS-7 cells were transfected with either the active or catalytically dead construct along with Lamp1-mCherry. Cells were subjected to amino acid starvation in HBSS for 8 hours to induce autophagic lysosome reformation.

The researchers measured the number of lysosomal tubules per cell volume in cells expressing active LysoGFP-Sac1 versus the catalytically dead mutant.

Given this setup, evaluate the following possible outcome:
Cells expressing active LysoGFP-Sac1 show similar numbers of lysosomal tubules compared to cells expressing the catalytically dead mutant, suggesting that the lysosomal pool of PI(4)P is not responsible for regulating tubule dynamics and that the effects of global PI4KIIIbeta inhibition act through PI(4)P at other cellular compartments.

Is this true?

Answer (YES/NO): NO